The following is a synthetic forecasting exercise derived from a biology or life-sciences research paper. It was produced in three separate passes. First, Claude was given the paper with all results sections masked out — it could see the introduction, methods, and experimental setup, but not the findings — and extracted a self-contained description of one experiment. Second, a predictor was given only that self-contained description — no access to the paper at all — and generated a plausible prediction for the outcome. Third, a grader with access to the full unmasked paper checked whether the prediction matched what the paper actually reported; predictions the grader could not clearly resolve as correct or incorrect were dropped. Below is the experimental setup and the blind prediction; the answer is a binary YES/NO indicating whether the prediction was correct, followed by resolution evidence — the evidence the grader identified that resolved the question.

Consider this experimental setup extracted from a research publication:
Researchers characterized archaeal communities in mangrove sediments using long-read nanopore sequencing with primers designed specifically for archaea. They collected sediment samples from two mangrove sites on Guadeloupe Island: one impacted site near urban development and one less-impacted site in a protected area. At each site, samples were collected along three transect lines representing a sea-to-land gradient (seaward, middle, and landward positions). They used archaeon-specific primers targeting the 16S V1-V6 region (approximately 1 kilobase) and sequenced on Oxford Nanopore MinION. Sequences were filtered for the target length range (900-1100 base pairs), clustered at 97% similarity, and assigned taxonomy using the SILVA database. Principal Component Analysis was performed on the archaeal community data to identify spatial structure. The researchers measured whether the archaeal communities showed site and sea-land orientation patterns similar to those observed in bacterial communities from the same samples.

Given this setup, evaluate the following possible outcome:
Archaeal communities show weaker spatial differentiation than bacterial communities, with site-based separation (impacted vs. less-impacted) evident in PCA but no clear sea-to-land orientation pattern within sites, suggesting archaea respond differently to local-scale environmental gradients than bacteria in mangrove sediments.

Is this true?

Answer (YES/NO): NO